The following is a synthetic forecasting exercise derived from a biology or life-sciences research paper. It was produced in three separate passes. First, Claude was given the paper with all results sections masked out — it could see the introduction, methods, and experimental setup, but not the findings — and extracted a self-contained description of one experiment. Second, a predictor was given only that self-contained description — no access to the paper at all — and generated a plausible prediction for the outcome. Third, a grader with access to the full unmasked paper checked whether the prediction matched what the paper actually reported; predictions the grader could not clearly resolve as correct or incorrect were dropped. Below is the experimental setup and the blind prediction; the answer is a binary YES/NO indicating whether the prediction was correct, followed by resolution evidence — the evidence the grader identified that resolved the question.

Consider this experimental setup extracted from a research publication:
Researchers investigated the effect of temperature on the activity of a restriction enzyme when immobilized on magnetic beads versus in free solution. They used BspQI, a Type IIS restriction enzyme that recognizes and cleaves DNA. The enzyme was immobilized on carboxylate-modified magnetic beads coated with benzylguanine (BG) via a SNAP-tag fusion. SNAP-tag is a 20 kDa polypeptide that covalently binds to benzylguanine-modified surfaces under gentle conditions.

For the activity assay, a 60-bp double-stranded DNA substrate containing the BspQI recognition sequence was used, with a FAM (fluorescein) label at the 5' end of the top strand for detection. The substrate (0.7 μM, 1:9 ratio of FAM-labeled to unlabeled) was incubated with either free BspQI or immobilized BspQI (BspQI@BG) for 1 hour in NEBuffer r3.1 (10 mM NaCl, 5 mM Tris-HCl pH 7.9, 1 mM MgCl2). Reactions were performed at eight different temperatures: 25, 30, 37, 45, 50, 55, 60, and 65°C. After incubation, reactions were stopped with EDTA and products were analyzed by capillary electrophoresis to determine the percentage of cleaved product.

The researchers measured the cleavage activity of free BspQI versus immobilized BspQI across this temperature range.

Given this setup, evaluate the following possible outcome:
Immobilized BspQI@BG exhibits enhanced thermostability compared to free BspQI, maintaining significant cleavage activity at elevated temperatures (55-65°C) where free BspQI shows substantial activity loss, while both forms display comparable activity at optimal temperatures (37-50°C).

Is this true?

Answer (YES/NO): NO